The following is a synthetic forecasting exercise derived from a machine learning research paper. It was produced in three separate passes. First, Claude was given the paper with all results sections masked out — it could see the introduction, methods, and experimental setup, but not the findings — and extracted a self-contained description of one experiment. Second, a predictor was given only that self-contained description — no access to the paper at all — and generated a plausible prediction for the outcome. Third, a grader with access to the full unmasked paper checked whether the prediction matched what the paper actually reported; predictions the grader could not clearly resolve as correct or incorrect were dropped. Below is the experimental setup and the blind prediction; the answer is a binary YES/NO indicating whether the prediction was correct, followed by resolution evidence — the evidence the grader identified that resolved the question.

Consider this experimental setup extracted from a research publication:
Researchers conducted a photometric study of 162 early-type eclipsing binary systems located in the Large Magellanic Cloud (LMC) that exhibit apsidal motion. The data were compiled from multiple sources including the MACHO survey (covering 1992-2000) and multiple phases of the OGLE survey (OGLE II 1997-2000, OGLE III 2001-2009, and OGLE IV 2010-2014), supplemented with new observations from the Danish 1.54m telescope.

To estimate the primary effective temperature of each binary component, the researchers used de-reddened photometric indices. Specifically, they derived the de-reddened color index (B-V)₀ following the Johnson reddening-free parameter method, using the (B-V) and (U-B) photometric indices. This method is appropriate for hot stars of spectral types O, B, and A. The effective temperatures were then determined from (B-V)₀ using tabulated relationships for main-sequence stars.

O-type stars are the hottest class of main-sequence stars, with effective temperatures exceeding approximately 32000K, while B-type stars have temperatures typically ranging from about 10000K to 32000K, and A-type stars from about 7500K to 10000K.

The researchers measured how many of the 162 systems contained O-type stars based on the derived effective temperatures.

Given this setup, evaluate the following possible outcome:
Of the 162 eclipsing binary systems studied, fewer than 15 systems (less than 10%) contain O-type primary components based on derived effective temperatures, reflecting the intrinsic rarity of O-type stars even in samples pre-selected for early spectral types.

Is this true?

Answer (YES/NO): NO